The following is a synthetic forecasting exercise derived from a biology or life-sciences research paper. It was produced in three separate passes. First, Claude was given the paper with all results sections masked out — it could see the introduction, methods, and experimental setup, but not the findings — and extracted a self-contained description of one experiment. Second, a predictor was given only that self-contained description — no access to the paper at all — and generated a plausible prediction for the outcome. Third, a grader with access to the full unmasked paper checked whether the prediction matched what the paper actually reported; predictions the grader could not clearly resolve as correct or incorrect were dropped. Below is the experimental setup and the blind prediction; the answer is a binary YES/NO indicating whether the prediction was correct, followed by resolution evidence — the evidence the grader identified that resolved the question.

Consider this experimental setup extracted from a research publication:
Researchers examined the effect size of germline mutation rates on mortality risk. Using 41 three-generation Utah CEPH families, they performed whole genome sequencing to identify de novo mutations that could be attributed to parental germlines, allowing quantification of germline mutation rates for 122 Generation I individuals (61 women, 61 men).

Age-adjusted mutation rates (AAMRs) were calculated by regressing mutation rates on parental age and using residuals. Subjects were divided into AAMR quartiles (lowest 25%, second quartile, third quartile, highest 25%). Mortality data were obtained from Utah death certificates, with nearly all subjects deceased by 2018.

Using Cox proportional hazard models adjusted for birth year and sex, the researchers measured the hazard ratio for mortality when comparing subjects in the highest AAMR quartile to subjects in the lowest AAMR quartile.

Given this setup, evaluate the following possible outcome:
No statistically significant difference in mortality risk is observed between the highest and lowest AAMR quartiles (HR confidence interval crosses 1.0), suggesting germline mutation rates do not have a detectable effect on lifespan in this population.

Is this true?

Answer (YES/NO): NO